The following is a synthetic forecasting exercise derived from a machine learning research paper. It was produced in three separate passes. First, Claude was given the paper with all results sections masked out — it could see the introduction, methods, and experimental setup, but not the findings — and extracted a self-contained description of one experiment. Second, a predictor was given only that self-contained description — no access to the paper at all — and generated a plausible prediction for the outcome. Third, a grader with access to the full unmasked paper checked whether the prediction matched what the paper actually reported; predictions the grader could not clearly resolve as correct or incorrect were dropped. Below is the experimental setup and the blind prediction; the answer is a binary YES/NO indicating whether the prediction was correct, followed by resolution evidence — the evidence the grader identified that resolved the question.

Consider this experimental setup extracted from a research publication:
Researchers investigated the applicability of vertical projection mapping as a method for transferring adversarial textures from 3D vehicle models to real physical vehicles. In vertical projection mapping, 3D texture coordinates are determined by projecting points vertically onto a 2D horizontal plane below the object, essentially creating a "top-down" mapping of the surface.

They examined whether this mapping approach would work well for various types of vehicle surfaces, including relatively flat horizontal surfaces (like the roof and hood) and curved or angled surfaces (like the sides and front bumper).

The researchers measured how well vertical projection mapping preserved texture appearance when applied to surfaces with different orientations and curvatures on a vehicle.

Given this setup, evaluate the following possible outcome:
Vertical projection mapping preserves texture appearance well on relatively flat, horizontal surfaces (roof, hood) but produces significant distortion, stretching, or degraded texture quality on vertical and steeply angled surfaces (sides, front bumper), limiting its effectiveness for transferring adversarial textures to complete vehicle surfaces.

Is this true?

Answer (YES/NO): YES